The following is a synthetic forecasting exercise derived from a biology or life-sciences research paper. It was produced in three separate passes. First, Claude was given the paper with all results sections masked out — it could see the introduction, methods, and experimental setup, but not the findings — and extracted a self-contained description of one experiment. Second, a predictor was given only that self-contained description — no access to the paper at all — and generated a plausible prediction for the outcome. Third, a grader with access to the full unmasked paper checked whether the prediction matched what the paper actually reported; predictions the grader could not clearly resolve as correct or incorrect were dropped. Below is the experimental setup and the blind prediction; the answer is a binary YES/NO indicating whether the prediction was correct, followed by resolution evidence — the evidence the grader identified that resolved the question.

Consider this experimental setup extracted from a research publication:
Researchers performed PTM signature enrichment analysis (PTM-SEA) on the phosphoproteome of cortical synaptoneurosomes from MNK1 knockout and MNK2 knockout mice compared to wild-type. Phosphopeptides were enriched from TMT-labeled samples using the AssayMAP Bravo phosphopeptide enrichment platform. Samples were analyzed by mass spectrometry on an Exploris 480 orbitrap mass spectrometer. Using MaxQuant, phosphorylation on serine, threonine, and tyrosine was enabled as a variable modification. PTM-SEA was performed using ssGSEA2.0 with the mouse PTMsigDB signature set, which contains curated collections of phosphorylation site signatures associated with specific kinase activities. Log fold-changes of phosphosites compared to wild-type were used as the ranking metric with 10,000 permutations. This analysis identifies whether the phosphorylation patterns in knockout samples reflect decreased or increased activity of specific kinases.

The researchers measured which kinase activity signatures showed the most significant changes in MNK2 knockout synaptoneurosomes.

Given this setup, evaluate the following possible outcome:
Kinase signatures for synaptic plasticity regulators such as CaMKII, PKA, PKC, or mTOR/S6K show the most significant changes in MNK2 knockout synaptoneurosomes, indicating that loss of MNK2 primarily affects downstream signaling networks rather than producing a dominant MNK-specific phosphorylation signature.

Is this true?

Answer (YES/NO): YES